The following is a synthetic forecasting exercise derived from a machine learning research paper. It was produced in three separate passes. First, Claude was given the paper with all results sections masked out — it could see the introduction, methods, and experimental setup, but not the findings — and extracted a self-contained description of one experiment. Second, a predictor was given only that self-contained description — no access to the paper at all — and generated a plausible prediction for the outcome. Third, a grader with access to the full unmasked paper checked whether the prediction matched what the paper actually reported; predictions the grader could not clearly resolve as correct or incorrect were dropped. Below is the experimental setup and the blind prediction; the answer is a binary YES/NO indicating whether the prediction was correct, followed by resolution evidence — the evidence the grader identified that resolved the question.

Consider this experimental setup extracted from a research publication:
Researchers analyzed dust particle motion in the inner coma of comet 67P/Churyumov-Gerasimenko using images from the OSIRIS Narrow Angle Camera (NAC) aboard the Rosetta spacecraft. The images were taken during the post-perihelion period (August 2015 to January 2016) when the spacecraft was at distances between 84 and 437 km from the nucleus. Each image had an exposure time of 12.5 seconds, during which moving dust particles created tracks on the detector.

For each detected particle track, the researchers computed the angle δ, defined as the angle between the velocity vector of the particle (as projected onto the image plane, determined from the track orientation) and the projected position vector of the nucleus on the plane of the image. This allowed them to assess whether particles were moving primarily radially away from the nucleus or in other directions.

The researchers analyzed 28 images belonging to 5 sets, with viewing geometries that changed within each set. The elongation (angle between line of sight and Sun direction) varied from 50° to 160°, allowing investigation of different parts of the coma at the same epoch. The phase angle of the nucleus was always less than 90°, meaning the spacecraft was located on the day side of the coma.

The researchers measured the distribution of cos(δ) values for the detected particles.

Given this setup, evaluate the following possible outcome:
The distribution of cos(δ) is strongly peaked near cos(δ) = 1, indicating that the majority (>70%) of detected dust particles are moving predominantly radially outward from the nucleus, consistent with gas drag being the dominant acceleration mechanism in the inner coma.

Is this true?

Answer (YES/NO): YES